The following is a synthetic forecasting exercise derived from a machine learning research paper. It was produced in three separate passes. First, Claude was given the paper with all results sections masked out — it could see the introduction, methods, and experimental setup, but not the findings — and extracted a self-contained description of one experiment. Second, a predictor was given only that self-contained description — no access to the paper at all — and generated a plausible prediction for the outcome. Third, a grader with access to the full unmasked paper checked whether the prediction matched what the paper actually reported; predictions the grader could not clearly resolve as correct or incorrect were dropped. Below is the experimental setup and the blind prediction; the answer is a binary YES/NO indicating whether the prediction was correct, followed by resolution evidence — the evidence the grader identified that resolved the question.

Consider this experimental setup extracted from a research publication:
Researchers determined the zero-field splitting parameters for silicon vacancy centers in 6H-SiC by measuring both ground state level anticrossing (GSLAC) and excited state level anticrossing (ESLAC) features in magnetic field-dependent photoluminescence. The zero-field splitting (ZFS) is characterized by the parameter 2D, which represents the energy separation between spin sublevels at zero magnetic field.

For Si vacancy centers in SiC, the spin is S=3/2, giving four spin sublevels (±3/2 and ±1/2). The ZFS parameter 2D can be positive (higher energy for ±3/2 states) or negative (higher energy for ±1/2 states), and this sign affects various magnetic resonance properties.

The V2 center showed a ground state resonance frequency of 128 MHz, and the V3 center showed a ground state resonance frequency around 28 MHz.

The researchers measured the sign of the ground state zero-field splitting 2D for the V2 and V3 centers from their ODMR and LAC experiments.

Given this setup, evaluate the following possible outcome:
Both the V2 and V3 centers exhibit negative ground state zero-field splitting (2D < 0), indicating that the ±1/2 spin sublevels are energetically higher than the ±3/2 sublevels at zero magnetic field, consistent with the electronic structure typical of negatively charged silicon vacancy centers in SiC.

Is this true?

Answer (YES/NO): NO